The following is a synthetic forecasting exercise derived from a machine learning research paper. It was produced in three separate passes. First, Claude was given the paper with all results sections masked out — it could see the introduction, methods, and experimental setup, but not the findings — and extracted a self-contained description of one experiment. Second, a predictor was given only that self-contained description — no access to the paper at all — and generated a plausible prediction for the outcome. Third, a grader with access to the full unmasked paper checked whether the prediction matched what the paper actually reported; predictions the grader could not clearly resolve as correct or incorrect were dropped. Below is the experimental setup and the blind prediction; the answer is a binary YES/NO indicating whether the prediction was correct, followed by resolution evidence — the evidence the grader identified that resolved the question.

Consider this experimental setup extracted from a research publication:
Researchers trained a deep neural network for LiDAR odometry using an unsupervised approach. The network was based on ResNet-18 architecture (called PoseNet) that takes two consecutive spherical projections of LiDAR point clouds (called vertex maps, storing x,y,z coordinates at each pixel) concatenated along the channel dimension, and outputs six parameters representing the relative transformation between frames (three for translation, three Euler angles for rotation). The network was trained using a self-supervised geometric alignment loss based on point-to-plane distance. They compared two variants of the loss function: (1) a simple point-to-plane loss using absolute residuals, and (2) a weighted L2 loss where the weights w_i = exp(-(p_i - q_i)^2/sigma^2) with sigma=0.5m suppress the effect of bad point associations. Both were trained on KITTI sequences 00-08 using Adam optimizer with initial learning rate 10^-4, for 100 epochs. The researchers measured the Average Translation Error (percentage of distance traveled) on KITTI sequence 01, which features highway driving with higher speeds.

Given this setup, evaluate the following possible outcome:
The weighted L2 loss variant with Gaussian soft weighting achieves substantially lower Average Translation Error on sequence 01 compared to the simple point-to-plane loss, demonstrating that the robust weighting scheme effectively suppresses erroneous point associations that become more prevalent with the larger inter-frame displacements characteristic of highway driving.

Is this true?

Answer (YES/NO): YES